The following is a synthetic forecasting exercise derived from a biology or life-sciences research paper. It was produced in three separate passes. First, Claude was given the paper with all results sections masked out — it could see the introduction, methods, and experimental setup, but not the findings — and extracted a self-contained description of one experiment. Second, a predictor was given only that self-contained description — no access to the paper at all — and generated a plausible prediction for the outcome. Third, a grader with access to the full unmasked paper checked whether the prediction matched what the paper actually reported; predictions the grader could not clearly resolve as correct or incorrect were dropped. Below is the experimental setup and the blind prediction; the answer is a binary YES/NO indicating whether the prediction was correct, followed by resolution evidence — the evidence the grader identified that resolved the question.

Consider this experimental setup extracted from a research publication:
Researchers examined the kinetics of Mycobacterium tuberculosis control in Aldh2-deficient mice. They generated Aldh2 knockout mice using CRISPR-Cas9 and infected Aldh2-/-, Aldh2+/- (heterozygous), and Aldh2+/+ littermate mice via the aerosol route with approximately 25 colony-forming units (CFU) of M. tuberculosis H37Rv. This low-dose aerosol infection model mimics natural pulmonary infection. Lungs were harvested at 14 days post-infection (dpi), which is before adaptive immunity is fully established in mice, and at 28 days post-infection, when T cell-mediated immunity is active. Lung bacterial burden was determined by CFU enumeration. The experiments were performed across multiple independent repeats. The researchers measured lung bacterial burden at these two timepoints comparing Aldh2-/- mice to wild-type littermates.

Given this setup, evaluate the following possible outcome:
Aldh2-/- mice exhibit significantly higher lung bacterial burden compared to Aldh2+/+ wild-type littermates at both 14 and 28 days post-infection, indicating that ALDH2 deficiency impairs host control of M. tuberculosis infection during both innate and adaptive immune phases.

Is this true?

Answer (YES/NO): NO